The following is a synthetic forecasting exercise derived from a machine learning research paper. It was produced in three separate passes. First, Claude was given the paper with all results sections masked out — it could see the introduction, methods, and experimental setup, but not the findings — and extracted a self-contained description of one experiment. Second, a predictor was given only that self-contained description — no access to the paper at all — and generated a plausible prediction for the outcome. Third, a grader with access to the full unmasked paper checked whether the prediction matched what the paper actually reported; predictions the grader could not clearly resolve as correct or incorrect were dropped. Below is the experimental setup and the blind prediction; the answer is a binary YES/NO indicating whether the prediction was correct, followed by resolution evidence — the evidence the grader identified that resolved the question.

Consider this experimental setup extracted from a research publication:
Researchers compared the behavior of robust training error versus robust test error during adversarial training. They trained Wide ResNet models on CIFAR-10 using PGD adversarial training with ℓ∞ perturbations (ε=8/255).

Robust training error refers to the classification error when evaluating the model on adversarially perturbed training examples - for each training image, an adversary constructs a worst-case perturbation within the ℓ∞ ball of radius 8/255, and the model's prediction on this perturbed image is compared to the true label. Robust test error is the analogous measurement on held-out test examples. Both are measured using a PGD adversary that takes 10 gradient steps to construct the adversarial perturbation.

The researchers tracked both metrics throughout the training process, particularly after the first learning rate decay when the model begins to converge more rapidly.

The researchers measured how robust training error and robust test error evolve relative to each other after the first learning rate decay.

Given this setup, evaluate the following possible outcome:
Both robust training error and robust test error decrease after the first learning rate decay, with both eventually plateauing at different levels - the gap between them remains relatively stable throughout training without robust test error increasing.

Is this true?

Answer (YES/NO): NO